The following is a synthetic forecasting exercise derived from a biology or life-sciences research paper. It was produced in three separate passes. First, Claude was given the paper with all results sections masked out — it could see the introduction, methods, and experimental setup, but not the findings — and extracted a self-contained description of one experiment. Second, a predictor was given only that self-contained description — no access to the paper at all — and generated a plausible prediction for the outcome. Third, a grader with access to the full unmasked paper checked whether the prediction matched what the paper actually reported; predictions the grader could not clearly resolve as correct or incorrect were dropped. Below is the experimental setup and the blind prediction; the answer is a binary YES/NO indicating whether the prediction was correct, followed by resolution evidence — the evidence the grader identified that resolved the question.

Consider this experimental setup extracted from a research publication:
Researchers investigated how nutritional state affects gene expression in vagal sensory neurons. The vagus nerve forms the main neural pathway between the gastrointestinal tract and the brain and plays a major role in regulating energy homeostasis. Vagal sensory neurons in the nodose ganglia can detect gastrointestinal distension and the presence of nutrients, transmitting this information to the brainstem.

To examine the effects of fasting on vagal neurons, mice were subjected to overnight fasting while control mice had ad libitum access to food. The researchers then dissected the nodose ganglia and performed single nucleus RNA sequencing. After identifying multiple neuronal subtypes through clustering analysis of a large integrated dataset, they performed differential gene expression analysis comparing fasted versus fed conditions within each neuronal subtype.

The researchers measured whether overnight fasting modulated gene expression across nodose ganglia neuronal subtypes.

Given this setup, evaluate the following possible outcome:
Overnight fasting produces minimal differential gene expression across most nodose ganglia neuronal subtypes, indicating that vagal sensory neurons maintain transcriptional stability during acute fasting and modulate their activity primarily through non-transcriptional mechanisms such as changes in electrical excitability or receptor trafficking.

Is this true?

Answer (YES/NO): NO